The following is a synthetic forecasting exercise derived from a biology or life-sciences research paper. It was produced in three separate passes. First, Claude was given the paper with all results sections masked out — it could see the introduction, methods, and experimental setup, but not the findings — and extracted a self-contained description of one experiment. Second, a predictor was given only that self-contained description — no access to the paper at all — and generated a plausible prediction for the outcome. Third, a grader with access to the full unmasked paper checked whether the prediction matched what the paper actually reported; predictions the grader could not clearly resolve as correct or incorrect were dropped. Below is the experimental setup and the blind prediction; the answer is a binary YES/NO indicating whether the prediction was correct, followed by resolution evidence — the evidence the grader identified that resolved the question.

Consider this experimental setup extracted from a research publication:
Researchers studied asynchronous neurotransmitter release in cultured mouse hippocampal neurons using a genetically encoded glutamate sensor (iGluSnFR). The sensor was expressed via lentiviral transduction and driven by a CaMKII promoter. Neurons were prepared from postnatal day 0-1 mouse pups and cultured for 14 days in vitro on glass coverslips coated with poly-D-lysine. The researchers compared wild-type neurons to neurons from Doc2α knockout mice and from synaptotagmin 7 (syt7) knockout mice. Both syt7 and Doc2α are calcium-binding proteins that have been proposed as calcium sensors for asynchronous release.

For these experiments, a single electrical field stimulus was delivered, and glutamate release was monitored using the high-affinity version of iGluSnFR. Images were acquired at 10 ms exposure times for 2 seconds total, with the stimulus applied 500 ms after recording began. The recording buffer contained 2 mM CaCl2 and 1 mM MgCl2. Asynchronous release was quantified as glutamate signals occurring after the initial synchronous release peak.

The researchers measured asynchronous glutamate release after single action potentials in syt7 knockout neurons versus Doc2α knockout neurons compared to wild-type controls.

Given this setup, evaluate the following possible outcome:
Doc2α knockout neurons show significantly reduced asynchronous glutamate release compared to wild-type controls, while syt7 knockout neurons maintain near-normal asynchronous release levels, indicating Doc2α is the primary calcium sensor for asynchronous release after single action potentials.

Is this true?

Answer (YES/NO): YES